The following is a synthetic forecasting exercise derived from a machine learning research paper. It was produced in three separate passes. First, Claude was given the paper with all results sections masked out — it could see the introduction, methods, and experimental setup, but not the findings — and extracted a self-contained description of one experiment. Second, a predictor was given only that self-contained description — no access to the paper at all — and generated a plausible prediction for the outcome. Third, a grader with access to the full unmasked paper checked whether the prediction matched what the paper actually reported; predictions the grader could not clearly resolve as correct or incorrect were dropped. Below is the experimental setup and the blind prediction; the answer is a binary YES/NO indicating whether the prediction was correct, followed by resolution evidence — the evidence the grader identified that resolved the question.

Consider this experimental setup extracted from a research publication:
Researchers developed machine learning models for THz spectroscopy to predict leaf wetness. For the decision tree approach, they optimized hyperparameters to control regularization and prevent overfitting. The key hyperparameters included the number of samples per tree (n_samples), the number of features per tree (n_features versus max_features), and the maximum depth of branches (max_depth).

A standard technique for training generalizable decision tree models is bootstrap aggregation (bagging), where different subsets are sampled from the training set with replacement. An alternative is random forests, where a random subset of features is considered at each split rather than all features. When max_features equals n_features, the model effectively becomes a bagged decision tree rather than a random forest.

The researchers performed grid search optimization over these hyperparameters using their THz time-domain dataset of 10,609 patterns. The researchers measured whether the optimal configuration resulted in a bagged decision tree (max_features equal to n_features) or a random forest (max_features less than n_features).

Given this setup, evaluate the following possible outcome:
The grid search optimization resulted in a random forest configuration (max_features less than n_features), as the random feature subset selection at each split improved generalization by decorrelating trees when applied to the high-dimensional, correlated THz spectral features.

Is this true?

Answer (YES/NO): NO